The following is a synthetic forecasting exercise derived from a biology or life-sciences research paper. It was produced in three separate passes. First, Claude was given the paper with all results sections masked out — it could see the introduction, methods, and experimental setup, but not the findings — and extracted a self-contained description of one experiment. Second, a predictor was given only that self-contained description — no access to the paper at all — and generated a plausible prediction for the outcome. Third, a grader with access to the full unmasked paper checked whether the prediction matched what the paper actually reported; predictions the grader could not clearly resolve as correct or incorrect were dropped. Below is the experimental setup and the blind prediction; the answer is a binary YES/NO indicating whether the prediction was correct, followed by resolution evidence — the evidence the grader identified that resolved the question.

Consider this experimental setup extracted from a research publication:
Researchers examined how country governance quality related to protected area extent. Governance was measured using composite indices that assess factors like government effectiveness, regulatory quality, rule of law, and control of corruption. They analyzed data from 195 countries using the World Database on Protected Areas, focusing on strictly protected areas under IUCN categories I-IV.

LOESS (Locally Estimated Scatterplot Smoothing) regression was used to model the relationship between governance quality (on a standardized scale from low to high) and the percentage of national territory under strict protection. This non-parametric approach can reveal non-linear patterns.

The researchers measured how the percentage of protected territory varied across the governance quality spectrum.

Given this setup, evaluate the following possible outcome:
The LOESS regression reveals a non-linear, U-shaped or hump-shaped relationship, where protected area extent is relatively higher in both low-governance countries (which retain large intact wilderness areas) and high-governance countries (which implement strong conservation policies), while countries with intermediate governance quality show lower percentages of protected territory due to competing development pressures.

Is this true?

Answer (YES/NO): NO